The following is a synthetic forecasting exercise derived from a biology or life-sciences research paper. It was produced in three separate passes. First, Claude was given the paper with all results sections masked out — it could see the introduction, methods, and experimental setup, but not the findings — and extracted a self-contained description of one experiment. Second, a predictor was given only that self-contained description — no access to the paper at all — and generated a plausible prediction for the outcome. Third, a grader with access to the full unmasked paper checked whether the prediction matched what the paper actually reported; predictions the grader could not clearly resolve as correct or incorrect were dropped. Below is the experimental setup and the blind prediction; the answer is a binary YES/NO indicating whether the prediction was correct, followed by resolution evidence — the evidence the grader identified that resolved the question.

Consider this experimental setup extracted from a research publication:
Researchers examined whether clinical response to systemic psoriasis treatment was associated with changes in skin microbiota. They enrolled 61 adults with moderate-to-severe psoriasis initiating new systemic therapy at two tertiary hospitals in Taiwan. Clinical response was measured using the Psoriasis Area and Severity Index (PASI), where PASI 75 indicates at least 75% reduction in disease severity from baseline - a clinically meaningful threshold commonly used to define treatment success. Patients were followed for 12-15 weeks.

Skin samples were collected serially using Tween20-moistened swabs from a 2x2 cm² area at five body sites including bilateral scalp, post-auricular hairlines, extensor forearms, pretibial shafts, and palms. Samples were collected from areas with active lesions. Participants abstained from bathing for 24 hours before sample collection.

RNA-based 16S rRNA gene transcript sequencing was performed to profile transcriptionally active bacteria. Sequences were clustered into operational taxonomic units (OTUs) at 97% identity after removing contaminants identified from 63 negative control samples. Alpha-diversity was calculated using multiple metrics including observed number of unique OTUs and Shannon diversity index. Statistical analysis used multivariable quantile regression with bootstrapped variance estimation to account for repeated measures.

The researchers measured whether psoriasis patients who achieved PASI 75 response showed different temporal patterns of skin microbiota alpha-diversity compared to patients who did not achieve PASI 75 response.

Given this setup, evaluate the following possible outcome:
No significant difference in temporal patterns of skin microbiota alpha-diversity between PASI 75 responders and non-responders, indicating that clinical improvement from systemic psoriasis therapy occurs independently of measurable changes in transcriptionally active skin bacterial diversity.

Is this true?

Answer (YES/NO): YES